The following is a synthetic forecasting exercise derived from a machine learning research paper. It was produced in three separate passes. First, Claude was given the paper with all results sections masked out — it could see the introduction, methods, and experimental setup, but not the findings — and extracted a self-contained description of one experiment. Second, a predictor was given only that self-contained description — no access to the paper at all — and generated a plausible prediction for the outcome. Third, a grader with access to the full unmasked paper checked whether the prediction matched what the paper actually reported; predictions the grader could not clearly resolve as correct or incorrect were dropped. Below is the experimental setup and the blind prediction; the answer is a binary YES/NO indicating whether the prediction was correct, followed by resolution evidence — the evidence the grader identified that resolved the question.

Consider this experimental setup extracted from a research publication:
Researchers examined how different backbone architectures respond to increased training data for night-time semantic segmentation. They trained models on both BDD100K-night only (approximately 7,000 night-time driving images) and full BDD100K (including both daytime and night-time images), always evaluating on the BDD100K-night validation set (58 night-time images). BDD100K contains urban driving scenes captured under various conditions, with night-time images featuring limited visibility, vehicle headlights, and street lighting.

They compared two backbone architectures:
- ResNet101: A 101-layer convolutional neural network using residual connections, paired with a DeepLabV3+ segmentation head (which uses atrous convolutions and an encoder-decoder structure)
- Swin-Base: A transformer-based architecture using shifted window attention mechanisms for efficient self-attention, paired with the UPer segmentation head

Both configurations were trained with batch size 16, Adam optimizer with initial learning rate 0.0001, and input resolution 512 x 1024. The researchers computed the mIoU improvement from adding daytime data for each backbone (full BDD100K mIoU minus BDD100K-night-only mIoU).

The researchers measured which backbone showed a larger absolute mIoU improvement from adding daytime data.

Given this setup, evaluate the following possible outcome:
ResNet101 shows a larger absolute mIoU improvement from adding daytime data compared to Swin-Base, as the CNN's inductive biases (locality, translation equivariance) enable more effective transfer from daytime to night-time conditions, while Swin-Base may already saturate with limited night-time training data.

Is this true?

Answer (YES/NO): NO